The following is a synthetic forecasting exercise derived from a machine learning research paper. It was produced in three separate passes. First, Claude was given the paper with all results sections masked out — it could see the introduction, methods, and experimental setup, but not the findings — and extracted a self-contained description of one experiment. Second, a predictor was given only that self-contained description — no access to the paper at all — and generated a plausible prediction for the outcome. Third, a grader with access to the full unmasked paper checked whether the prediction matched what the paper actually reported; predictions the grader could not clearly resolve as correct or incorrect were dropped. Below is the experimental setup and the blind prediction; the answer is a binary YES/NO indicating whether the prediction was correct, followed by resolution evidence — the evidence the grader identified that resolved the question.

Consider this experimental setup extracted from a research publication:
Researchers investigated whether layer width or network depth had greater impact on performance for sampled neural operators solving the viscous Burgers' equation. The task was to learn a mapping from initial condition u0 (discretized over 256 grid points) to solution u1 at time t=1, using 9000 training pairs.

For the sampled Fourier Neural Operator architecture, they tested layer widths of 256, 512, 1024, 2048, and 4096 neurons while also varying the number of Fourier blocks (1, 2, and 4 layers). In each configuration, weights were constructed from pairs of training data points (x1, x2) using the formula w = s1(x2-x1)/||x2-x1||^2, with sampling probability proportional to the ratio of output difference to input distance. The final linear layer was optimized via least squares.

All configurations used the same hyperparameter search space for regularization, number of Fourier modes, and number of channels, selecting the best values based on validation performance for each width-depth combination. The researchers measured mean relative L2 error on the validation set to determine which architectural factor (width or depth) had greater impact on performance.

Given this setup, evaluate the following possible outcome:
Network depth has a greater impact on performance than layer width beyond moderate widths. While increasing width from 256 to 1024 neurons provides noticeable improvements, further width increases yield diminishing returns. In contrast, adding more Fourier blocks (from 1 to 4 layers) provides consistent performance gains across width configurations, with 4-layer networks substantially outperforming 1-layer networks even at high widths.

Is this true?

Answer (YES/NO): NO